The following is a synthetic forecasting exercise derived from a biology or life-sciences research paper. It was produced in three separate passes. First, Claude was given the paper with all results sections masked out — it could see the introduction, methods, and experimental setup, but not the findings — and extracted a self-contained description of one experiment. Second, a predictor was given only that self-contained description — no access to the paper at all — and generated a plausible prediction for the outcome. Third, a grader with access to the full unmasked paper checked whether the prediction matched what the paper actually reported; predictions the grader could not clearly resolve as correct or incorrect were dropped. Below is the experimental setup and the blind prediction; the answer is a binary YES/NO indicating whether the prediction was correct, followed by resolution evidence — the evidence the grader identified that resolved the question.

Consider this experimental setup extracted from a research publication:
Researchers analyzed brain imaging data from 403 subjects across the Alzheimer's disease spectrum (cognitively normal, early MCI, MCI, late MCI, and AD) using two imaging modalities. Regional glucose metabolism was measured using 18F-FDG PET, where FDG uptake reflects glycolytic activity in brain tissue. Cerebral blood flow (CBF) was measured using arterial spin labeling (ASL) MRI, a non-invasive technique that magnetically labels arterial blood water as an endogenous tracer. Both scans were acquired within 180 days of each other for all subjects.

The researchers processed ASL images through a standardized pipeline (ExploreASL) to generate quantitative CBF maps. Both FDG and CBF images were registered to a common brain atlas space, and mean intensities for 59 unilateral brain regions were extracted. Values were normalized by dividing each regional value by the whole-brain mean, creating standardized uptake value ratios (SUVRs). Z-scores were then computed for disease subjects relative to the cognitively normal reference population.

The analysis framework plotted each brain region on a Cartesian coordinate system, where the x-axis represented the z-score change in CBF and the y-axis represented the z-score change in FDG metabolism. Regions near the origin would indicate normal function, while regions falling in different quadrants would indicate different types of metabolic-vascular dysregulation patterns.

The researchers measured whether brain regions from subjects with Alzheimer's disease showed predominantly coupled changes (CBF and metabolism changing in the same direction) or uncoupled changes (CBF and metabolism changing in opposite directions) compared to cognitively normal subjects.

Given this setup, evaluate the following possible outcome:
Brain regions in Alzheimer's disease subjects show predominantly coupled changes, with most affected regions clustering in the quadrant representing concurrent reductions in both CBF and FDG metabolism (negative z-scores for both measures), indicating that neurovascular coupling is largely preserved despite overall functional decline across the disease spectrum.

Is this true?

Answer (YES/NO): NO